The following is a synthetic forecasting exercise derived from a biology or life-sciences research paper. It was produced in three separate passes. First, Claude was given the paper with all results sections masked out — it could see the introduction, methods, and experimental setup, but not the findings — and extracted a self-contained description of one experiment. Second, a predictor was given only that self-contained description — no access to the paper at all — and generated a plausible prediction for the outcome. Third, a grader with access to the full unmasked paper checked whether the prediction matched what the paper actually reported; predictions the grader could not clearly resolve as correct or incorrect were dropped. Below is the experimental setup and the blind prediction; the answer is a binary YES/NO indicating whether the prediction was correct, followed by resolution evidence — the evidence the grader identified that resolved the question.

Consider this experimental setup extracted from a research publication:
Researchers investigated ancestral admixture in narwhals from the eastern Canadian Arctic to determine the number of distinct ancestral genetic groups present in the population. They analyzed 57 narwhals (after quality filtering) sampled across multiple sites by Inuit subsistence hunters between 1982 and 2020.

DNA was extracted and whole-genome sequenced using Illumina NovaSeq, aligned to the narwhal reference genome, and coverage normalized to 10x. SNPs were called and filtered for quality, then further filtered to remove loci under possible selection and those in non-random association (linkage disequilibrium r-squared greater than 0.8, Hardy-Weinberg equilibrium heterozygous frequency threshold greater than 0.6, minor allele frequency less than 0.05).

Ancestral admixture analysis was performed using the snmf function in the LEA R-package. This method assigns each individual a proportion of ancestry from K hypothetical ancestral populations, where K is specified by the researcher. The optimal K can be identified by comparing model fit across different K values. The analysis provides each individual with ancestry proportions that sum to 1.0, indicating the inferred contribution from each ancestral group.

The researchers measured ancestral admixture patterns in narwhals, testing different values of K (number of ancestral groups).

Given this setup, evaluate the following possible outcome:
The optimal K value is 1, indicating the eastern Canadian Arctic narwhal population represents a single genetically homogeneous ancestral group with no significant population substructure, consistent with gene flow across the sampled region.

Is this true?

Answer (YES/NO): NO